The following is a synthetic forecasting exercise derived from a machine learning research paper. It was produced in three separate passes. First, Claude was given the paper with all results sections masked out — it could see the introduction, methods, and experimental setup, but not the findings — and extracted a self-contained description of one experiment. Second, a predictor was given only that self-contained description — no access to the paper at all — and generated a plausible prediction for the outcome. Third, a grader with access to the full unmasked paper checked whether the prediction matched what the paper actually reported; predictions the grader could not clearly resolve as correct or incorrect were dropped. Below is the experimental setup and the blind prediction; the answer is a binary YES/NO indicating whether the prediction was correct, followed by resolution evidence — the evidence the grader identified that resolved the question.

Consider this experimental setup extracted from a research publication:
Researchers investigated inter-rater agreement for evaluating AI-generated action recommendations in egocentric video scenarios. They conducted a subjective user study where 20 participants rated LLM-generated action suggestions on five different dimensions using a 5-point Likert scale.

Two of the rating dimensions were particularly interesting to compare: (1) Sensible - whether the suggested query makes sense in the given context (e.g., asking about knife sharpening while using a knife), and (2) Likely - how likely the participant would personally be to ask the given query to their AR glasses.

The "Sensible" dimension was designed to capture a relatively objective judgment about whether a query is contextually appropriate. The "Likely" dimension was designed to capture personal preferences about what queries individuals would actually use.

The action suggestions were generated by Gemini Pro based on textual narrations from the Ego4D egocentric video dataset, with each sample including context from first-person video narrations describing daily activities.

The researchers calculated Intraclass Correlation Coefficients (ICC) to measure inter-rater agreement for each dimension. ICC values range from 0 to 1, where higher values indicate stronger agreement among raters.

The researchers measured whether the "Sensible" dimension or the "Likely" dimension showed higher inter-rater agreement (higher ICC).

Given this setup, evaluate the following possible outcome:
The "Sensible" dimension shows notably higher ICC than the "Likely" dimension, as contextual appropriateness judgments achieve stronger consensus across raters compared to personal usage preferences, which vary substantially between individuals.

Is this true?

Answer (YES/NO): NO